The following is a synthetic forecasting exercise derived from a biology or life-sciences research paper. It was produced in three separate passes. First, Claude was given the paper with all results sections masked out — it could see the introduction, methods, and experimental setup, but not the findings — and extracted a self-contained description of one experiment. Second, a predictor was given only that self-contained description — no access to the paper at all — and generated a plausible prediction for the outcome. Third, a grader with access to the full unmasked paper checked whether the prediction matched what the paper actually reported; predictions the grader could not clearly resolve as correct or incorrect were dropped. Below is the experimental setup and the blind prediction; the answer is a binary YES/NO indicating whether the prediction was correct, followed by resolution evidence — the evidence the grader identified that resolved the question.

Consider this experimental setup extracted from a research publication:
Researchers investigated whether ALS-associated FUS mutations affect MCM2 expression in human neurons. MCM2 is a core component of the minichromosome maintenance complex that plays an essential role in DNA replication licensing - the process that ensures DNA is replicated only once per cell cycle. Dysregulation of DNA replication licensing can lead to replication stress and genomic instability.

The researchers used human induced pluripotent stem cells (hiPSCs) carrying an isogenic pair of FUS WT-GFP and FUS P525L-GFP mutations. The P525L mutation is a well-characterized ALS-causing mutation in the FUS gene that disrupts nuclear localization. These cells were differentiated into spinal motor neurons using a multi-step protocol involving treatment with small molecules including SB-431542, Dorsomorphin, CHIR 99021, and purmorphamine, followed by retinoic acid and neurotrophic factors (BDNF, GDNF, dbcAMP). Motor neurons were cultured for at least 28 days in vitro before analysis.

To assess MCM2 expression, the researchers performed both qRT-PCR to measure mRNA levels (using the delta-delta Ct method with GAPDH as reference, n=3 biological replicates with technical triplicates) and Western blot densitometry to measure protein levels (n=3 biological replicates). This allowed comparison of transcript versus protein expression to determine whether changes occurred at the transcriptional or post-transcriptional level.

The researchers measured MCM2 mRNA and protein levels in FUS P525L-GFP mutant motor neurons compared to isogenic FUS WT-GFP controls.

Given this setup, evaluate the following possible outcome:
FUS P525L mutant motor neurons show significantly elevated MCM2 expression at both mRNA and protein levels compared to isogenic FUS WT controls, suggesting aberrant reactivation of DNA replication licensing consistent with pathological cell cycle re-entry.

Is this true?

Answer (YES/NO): NO